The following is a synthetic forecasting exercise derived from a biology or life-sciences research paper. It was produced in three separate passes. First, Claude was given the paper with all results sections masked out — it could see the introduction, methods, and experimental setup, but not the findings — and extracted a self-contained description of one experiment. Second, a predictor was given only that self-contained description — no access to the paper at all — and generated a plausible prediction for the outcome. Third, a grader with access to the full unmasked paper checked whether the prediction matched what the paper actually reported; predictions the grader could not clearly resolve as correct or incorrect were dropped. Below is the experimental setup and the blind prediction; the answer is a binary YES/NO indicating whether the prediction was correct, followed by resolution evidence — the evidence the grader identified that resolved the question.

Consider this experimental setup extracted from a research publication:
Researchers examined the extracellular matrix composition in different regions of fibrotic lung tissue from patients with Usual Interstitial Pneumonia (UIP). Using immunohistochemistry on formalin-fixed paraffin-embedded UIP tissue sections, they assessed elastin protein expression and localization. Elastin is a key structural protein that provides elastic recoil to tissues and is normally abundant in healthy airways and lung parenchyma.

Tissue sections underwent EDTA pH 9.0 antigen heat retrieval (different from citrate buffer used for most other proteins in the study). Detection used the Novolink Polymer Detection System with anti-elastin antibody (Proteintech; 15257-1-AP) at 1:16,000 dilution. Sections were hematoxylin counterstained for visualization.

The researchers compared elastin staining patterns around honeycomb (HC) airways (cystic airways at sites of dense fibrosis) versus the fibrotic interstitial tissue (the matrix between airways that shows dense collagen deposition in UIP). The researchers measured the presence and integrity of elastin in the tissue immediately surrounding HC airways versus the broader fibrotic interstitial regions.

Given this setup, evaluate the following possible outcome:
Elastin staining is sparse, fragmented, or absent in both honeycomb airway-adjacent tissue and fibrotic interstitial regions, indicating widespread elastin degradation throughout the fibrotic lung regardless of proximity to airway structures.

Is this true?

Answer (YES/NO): NO